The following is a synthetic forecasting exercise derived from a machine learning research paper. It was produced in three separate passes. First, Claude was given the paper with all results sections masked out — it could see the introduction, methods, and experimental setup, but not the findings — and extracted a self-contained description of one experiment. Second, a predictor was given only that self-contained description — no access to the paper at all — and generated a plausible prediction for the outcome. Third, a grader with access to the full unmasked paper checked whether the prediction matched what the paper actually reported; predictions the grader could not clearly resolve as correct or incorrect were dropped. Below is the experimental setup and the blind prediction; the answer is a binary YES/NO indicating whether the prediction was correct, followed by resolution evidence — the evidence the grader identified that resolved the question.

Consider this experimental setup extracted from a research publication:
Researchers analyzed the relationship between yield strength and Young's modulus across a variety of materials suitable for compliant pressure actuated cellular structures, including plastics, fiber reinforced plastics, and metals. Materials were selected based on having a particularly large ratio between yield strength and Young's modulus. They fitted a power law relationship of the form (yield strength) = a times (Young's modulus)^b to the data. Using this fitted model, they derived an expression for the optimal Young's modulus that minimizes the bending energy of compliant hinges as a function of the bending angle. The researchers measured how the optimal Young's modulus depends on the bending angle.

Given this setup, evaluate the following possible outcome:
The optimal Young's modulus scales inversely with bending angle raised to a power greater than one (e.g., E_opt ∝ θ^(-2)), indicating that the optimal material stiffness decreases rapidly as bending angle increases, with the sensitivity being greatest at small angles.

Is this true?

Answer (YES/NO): YES